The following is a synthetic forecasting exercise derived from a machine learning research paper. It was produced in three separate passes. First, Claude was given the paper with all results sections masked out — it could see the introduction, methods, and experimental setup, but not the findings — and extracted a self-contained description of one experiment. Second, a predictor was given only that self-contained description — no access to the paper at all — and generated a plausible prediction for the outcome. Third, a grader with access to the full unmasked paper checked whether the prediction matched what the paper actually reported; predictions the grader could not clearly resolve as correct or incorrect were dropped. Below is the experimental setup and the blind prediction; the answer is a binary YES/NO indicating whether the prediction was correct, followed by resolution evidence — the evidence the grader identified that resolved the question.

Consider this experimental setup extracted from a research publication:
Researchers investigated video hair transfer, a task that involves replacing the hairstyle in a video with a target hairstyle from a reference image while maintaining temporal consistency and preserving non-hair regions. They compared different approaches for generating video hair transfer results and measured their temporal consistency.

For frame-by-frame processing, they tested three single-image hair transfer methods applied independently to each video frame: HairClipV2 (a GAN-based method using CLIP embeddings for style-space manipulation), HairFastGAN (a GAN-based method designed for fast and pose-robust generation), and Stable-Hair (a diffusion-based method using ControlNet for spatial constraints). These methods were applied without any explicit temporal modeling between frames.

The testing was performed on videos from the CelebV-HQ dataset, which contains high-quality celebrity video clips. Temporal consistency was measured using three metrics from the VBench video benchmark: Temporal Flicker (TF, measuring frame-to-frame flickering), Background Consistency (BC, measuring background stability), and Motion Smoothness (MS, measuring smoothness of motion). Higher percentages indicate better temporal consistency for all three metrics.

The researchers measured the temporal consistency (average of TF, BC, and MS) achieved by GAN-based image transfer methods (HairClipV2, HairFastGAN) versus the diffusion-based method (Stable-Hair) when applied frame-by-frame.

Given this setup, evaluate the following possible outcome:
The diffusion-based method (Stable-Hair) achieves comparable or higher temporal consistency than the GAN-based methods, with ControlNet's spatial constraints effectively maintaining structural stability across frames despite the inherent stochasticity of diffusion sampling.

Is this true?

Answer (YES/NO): NO